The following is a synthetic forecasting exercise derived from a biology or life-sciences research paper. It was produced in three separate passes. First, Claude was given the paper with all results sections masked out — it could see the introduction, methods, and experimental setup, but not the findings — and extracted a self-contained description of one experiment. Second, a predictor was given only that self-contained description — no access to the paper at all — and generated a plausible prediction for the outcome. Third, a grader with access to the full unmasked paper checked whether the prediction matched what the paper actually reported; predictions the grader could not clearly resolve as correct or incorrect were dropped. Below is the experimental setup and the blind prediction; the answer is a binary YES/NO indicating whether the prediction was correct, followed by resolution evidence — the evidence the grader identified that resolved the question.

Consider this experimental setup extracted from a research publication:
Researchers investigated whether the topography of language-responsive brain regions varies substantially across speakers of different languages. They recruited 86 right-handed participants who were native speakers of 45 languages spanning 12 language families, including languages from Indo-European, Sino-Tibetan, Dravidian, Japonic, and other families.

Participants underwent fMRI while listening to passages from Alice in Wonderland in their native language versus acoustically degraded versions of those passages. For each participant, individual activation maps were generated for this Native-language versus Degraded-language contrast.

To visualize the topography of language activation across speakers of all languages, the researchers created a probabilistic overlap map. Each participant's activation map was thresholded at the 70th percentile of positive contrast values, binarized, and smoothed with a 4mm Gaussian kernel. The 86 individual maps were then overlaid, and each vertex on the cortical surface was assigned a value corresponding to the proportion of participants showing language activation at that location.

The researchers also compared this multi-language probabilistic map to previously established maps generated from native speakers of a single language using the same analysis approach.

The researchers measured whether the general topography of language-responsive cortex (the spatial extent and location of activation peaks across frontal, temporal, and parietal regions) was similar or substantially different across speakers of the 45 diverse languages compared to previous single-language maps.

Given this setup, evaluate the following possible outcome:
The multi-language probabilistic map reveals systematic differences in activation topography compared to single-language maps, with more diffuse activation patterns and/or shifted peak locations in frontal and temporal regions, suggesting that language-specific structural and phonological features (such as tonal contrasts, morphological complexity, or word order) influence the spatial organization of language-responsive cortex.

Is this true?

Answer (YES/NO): NO